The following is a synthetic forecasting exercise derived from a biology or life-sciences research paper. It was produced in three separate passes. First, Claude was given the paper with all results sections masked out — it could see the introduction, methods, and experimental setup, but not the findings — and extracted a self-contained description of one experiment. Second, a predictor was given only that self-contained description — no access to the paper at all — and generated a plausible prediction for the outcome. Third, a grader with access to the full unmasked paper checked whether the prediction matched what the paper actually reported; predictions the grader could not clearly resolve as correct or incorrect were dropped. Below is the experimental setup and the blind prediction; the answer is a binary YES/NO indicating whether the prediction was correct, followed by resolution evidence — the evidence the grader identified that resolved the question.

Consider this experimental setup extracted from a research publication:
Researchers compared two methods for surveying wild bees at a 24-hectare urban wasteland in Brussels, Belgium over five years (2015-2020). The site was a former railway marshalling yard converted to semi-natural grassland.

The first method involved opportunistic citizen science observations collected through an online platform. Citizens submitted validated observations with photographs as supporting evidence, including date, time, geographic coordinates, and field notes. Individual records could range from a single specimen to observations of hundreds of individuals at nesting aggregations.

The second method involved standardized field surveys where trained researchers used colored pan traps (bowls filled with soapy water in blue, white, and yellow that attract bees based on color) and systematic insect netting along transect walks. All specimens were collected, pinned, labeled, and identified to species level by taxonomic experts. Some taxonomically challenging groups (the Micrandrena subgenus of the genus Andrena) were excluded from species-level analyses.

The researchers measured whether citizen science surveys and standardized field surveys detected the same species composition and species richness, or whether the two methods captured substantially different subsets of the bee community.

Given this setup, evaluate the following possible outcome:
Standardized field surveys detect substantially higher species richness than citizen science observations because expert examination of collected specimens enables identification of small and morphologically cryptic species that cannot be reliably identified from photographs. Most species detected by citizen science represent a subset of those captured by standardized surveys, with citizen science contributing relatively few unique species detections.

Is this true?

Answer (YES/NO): NO